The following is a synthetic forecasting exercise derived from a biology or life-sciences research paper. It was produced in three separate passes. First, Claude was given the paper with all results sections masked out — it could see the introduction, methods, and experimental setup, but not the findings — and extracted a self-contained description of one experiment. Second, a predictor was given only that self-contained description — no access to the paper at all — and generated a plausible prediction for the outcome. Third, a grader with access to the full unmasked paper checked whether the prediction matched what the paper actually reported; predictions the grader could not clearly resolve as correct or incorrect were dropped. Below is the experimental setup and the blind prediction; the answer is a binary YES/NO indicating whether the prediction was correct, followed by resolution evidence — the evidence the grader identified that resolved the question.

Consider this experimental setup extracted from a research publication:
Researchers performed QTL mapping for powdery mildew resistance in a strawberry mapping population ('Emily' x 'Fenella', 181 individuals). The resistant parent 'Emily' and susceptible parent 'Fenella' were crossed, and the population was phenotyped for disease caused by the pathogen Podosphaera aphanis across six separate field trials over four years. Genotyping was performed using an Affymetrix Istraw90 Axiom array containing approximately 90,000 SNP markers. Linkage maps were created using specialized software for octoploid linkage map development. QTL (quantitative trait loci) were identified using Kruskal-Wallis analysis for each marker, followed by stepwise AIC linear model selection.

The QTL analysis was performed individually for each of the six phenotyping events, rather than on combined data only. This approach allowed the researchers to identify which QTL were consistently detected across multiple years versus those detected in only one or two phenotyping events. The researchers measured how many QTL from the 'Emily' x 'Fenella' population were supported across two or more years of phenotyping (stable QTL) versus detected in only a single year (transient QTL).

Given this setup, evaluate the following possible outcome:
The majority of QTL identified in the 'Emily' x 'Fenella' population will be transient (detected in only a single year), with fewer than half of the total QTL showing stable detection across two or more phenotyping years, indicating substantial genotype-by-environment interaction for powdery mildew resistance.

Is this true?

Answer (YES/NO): YES